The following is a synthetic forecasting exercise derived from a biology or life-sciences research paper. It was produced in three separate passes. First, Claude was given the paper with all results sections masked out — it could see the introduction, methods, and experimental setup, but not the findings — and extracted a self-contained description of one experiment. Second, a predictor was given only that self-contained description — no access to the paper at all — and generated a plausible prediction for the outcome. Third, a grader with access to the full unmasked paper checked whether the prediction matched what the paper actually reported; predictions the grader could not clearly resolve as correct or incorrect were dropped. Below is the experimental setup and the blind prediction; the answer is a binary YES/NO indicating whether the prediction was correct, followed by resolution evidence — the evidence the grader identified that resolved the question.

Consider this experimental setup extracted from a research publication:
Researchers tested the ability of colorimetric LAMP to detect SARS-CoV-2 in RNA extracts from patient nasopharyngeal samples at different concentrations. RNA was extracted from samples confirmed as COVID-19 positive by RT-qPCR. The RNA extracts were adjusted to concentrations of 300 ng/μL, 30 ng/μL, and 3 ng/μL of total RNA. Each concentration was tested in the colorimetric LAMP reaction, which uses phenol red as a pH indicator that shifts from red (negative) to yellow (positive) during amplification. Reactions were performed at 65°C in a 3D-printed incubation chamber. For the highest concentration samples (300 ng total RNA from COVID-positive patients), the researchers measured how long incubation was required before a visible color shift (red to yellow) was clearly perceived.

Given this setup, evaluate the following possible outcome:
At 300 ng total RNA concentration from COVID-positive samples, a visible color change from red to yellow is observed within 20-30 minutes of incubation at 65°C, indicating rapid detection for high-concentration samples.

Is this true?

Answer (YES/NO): YES